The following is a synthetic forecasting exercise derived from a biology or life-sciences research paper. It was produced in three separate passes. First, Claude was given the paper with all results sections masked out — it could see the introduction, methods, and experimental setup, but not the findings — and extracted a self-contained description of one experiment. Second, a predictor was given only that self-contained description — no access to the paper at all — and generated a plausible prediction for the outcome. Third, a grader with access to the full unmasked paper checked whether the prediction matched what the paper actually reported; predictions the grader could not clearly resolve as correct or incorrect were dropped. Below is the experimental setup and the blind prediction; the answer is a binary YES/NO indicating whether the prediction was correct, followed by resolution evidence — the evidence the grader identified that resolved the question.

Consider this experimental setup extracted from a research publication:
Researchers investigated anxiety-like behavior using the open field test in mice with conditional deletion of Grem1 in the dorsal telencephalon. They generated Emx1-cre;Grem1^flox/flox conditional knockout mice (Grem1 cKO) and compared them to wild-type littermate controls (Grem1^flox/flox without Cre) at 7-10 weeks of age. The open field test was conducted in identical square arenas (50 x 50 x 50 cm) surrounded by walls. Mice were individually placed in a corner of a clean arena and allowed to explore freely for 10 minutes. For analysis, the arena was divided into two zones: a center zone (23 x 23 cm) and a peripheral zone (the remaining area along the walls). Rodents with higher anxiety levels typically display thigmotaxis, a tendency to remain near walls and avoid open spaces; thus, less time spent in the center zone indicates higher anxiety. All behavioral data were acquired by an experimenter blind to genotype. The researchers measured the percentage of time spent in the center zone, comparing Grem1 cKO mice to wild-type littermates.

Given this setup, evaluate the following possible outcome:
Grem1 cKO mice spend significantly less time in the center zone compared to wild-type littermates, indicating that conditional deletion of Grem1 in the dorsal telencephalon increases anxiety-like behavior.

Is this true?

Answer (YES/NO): NO